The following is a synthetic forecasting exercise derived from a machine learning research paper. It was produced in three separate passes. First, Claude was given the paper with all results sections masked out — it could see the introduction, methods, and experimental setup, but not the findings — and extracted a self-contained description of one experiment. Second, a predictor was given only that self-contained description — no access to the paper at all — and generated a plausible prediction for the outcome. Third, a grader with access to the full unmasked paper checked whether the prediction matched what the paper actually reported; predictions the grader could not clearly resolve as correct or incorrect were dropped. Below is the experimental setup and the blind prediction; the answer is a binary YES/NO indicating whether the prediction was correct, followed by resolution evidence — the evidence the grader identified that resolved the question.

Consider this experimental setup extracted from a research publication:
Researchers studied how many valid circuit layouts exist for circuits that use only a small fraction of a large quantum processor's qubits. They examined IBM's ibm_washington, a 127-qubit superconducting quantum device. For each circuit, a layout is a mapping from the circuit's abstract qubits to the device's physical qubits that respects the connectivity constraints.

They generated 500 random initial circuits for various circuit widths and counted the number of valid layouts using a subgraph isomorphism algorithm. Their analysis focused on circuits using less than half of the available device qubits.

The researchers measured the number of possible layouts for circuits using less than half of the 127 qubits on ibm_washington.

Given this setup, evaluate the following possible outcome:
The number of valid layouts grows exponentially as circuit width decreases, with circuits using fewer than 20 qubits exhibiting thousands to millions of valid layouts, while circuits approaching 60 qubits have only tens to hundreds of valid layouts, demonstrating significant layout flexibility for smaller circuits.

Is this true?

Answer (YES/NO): NO